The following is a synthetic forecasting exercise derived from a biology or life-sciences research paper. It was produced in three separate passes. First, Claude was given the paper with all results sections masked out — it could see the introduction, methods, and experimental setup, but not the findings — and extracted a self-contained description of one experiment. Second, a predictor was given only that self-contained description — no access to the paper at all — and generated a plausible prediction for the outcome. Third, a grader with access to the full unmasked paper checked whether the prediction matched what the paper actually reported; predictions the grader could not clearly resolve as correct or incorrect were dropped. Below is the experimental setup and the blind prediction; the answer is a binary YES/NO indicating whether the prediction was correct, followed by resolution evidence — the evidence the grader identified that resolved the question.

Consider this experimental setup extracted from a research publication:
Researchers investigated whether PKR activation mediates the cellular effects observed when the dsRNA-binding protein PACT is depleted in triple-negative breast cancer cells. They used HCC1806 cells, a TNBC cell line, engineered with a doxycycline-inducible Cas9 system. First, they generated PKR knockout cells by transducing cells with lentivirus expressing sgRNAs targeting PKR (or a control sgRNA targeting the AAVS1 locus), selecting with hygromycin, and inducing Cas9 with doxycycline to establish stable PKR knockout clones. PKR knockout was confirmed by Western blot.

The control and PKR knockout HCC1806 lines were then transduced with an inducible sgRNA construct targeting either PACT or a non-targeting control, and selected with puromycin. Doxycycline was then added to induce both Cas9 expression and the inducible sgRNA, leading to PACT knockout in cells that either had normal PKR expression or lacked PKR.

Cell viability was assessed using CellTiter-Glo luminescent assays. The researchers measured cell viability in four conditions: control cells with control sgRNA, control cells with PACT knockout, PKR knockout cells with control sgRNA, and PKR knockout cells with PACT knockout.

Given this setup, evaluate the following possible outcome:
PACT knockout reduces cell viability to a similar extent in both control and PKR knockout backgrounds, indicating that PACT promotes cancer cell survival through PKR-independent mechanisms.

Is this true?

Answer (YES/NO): NO